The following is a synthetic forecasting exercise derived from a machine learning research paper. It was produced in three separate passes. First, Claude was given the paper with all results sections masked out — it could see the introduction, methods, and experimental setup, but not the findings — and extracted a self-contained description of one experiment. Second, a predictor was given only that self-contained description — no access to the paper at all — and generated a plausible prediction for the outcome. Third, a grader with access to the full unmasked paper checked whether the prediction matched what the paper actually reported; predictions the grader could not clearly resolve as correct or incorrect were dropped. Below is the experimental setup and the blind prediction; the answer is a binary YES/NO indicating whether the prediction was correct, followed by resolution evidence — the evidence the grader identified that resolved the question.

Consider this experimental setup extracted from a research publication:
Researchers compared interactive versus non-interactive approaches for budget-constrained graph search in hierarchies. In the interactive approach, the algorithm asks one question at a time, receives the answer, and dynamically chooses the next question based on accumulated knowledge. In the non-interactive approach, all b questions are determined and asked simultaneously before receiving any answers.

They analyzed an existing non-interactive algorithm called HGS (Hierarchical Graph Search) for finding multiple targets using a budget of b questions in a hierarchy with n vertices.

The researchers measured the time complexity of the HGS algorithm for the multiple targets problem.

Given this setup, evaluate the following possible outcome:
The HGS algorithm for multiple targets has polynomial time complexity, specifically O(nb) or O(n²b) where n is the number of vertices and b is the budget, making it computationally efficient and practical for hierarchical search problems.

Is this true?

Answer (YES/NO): NO